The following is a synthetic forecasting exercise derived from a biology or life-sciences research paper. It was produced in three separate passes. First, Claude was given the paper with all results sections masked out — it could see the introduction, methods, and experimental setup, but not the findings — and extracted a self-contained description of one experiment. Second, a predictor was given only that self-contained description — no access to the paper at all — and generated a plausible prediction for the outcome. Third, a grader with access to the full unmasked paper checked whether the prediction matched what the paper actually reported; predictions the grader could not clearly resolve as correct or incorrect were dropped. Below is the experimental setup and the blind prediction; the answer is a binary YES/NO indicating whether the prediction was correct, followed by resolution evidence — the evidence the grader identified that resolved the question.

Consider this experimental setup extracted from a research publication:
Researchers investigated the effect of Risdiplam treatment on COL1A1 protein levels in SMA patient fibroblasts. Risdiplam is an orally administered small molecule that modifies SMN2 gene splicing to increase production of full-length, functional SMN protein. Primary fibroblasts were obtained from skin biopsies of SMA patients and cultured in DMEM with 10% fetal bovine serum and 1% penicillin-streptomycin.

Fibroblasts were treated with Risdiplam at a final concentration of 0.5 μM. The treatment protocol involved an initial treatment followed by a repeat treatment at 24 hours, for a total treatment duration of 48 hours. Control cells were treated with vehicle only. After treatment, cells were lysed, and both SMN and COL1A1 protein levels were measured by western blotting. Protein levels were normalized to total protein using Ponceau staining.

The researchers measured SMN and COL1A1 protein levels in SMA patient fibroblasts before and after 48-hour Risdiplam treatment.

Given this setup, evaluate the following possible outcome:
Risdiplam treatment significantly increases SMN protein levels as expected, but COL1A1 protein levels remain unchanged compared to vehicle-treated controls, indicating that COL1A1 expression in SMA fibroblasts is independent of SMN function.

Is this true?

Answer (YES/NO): NO